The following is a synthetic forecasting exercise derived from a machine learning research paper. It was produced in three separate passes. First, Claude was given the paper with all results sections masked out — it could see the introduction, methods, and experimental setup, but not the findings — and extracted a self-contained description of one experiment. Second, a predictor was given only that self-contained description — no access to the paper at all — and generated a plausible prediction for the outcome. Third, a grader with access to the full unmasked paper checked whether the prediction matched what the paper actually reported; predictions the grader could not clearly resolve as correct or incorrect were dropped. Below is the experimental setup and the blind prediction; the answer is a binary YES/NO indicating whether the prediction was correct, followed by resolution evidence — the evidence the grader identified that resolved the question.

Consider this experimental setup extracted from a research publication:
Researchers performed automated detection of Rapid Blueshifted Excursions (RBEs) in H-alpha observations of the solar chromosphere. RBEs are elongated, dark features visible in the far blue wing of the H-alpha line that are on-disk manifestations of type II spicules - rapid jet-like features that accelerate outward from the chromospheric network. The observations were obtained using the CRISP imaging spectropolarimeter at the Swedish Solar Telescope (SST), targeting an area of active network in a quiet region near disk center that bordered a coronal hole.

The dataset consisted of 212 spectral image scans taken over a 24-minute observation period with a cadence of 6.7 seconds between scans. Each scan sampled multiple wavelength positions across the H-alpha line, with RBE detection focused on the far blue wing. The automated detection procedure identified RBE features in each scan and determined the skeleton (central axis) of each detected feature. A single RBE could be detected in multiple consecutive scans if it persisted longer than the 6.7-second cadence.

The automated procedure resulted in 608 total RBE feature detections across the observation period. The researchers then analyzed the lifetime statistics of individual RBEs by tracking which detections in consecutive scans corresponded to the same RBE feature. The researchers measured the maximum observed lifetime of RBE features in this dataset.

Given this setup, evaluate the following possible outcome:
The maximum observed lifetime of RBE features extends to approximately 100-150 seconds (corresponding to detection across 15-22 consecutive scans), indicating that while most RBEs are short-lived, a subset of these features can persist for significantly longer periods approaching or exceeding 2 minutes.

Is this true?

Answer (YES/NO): NO